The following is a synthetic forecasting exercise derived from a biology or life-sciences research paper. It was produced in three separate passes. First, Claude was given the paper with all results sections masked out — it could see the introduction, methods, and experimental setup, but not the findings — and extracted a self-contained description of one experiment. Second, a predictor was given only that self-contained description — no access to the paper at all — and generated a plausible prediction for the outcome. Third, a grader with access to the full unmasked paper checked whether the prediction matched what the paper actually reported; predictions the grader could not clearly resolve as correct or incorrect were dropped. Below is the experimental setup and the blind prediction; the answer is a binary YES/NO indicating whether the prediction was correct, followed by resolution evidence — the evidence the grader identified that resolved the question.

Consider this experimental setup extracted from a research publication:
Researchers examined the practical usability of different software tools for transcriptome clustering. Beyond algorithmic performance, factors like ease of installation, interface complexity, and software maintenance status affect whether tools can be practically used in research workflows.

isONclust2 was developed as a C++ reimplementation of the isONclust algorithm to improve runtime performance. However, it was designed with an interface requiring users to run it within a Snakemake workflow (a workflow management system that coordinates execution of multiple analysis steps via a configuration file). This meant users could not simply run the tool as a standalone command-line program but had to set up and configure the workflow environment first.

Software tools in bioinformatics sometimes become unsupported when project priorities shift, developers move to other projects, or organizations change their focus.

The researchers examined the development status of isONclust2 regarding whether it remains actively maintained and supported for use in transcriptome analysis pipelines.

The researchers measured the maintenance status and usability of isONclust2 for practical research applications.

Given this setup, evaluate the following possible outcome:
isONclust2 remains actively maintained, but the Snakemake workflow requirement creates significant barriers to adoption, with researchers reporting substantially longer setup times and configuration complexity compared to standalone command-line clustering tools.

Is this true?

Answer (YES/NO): NO